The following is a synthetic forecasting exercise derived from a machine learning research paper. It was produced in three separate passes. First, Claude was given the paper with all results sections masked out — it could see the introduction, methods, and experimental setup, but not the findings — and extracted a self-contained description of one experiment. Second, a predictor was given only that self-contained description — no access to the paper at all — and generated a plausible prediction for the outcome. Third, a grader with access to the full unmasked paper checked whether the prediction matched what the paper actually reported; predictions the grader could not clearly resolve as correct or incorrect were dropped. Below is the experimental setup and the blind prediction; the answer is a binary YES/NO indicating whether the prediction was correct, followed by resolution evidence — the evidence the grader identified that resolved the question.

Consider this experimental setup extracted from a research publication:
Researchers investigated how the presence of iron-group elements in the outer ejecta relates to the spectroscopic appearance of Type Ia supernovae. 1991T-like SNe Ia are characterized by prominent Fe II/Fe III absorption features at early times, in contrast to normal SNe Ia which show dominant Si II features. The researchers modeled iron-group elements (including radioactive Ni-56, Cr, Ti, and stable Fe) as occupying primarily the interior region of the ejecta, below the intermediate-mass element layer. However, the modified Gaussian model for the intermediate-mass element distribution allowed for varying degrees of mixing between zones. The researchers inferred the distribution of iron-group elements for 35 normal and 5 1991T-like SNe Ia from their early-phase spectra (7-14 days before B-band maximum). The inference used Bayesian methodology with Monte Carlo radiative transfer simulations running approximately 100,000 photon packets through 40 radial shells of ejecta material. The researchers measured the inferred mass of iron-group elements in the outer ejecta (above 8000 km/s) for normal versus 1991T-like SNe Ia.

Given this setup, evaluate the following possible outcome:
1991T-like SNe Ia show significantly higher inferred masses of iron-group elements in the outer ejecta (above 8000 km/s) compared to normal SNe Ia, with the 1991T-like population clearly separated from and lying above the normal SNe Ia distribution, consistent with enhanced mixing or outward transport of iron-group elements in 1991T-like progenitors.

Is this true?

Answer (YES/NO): NO